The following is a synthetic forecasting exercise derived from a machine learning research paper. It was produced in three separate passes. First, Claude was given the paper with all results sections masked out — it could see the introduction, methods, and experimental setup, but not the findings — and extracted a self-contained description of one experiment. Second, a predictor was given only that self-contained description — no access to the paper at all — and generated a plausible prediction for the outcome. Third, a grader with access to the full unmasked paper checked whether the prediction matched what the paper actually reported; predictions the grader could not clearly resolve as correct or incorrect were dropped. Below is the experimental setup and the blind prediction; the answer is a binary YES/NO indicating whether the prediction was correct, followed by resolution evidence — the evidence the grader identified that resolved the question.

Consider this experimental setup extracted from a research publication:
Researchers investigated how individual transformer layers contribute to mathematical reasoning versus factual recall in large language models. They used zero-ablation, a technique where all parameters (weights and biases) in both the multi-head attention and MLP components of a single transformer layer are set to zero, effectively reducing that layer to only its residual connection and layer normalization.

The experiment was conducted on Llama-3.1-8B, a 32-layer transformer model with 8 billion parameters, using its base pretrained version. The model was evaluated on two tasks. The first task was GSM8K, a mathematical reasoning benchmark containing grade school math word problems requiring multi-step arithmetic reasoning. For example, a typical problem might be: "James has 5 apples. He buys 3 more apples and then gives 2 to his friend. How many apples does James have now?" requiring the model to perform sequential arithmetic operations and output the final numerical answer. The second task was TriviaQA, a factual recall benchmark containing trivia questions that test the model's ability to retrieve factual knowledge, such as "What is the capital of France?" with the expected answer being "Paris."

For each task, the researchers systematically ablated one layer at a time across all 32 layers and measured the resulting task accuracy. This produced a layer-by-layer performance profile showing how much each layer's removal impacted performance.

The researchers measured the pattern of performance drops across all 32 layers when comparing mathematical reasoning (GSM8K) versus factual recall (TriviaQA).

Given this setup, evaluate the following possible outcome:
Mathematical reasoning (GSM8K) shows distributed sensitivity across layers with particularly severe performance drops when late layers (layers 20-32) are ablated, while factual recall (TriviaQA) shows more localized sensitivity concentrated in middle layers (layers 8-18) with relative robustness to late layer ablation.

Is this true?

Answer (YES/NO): NO